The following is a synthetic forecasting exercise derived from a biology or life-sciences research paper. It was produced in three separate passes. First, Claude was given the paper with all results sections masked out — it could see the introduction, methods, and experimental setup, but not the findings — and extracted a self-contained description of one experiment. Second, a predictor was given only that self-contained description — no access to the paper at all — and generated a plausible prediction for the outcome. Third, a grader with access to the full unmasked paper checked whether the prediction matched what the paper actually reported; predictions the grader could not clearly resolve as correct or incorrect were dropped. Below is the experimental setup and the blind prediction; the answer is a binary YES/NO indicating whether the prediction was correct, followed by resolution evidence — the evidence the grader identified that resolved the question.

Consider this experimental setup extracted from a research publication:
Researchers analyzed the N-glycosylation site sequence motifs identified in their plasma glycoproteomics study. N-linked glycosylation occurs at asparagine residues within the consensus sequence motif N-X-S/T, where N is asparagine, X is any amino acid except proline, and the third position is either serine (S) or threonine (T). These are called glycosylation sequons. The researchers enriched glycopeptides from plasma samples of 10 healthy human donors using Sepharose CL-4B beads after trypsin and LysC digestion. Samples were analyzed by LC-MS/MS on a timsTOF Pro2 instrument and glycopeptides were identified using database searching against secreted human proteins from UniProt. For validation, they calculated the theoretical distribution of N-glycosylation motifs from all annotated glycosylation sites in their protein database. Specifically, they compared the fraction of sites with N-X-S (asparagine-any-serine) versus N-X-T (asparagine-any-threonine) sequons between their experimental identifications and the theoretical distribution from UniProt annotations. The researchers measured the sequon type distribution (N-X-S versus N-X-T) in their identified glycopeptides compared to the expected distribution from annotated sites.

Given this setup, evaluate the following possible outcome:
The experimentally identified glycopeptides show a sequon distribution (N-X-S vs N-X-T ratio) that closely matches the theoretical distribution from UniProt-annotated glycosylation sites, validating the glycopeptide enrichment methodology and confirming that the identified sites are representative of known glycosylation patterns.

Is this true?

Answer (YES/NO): YES